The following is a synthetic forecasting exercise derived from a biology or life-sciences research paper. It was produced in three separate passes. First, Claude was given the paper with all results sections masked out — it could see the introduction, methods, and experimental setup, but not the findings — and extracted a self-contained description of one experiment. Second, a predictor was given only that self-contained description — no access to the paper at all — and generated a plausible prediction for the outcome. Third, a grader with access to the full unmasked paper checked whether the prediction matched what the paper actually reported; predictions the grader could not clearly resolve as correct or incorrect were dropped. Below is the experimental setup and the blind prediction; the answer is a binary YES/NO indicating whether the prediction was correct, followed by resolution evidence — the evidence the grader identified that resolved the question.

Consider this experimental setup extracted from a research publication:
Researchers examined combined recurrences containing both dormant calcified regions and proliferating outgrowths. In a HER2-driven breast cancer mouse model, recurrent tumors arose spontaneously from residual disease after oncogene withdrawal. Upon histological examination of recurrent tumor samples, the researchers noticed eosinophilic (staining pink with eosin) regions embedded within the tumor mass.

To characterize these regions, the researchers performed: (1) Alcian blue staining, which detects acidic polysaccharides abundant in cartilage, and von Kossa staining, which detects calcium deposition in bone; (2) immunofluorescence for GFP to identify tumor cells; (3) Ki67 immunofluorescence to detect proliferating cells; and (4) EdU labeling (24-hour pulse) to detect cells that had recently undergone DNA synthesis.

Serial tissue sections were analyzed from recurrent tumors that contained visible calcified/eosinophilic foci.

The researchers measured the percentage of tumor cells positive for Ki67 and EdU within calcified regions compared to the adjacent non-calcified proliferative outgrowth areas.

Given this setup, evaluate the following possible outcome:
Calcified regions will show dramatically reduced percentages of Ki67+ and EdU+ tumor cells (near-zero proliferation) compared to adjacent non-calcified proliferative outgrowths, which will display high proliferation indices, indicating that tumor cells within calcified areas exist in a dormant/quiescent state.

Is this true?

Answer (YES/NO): YES